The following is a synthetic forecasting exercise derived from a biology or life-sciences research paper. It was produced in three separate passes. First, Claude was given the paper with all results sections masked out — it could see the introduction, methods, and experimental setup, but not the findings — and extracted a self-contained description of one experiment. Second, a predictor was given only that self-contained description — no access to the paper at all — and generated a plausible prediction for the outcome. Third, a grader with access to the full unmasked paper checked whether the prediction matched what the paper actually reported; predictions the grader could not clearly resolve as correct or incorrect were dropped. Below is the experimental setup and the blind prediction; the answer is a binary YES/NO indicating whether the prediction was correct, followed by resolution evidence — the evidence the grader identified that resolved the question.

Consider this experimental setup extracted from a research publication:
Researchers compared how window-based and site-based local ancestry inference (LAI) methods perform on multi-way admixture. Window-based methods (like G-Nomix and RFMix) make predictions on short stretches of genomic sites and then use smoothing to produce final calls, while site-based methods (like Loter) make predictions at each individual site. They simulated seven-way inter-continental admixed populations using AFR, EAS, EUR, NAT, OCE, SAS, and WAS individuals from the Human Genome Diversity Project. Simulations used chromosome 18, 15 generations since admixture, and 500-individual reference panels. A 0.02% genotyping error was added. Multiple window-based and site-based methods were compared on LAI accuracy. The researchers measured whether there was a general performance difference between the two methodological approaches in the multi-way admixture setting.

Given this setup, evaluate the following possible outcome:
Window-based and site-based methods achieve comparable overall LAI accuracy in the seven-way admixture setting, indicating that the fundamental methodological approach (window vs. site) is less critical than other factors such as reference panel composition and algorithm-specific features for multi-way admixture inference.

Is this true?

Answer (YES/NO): NO